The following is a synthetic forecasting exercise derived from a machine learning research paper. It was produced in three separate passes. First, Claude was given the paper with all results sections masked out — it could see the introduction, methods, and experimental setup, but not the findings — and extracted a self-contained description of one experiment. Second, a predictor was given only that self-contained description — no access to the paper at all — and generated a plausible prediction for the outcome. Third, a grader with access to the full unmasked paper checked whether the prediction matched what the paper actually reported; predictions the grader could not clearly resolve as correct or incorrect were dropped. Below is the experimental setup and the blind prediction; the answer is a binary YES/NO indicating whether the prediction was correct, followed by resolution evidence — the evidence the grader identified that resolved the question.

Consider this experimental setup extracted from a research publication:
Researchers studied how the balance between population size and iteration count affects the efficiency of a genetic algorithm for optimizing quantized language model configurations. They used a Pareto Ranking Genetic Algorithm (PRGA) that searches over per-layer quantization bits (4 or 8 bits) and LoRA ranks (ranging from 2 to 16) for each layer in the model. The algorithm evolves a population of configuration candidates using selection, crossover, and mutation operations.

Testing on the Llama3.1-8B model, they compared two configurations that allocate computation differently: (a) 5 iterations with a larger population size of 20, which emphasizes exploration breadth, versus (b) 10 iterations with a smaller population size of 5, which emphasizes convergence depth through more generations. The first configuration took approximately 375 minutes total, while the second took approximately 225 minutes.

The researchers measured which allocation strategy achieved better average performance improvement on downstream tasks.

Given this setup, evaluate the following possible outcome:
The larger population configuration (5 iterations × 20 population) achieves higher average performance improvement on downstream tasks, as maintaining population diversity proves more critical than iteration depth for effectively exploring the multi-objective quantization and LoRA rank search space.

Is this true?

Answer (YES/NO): YES